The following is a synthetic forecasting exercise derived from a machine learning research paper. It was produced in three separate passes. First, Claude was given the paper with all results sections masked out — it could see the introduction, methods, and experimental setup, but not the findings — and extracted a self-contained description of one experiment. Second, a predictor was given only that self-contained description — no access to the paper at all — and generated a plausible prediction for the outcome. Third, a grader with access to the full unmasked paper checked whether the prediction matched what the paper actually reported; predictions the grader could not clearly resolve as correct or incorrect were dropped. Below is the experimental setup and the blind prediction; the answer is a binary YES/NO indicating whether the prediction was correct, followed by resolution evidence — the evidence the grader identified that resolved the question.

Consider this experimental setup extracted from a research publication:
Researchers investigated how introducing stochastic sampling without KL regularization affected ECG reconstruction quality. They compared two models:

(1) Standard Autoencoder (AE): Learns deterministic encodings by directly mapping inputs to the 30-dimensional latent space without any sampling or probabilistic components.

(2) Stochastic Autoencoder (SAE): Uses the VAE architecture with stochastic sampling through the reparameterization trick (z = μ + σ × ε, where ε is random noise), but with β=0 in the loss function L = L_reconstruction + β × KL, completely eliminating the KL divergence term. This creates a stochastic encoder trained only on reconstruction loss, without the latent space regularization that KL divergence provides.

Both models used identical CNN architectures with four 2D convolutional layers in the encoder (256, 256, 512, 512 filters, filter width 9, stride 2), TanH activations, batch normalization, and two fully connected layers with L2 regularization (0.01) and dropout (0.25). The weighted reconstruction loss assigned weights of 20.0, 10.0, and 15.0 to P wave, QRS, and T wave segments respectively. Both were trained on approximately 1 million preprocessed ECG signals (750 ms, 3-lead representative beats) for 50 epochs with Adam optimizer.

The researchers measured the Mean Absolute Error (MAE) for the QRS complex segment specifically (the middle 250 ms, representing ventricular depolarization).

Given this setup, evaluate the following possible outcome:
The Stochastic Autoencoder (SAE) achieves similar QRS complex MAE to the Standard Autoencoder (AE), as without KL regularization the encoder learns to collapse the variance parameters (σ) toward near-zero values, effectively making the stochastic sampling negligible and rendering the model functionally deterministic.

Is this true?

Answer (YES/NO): NO